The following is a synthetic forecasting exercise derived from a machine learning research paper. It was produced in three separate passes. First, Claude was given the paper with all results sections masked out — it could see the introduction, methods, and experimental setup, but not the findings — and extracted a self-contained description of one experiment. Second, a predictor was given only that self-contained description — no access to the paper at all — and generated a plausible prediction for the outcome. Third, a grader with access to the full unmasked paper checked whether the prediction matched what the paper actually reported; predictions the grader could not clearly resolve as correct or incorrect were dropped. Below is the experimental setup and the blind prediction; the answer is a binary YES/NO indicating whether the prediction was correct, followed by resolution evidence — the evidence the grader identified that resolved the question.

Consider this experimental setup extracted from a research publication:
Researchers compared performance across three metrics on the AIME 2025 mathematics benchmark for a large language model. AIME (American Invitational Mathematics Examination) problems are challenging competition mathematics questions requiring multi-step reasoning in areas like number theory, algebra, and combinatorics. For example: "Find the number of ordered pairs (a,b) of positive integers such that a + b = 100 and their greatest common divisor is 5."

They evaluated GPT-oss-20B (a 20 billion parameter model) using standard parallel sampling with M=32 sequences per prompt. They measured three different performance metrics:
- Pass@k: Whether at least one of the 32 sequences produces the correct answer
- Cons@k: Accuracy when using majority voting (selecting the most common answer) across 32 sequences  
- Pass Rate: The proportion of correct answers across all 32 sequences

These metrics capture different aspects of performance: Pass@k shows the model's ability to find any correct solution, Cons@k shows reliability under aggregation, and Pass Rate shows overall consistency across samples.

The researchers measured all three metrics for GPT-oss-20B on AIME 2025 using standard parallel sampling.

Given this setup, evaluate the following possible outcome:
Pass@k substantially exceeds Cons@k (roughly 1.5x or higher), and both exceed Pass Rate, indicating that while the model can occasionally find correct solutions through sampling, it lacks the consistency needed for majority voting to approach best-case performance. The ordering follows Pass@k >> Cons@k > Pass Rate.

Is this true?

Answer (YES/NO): NO